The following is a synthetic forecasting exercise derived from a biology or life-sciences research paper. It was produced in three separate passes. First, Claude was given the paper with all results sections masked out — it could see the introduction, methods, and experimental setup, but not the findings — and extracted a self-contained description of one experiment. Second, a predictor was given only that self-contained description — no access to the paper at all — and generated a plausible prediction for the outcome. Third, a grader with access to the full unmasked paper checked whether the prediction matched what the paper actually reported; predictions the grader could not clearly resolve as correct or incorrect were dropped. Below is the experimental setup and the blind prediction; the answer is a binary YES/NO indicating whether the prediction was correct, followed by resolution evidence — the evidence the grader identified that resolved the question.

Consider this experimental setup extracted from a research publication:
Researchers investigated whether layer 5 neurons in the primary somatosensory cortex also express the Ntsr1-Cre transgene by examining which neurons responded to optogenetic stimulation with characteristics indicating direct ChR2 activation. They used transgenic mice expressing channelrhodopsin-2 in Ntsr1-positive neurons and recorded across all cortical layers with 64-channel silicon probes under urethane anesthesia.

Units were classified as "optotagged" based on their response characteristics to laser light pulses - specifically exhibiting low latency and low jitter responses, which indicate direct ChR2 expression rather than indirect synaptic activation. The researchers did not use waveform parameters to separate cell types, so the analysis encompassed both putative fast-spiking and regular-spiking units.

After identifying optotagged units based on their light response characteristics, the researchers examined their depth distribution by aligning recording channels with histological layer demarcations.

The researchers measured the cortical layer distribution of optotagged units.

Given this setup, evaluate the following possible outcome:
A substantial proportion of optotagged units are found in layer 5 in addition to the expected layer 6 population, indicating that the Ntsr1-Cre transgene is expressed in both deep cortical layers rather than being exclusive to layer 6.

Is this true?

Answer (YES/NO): NO